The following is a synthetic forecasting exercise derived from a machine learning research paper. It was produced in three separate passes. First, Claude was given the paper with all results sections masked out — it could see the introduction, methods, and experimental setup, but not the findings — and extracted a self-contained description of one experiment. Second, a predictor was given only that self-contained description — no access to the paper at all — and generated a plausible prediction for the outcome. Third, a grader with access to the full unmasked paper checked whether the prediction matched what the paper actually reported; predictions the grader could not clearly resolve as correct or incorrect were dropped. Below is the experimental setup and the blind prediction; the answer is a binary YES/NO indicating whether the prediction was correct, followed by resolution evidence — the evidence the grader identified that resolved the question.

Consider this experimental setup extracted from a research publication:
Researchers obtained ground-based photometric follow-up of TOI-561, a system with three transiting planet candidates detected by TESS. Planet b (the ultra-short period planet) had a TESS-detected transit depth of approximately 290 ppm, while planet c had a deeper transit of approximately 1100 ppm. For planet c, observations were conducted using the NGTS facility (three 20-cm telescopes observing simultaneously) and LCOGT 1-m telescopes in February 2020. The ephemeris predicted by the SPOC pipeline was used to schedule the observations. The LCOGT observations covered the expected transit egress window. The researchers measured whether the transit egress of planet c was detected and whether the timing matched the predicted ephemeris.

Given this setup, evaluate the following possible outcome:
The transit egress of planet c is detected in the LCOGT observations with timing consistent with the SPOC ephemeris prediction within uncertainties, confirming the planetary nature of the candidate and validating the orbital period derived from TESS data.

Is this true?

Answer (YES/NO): NO